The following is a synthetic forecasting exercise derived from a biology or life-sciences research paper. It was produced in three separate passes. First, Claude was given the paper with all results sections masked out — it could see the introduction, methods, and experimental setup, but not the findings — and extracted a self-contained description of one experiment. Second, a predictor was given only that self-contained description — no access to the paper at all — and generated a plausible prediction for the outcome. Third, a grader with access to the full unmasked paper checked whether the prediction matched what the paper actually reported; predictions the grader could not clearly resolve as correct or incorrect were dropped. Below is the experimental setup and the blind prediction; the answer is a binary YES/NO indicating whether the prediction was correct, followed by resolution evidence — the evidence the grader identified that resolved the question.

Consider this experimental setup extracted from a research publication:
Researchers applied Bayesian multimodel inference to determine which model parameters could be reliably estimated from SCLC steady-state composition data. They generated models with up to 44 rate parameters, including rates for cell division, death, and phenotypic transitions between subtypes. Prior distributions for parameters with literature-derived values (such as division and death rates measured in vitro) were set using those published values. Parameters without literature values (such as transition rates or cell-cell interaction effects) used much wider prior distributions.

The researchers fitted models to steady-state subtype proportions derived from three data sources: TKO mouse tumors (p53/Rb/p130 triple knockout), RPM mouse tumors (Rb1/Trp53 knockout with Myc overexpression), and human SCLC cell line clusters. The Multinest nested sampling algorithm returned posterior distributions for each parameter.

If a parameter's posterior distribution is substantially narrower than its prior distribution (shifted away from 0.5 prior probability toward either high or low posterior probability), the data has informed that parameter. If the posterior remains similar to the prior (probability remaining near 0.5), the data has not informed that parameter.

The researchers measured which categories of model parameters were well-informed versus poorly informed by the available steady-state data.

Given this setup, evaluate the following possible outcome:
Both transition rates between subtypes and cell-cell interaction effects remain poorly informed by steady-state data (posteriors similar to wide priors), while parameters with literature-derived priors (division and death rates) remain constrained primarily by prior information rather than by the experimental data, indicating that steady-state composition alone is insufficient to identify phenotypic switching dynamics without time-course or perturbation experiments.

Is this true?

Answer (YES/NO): NO